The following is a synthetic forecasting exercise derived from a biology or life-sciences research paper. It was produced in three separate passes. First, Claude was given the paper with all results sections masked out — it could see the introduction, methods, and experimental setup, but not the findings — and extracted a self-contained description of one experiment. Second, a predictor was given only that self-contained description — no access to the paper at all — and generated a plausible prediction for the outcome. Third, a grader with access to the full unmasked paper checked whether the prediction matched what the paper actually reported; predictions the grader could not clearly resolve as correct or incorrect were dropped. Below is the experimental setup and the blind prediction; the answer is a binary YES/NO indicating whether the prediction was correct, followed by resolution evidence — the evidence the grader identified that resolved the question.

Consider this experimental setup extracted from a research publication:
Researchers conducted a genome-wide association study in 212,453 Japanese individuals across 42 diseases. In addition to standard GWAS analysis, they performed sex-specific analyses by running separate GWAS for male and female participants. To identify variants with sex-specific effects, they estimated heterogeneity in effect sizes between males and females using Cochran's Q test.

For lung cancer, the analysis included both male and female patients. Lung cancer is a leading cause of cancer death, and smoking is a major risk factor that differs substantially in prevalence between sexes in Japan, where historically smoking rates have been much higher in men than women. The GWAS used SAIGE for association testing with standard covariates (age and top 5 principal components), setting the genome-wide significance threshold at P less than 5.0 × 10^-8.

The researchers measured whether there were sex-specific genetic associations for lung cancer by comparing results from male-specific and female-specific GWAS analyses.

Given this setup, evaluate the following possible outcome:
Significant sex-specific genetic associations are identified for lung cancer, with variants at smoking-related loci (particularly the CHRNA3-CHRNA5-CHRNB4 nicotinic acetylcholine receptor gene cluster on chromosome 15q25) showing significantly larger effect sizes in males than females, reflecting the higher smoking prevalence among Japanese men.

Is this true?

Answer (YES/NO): NO